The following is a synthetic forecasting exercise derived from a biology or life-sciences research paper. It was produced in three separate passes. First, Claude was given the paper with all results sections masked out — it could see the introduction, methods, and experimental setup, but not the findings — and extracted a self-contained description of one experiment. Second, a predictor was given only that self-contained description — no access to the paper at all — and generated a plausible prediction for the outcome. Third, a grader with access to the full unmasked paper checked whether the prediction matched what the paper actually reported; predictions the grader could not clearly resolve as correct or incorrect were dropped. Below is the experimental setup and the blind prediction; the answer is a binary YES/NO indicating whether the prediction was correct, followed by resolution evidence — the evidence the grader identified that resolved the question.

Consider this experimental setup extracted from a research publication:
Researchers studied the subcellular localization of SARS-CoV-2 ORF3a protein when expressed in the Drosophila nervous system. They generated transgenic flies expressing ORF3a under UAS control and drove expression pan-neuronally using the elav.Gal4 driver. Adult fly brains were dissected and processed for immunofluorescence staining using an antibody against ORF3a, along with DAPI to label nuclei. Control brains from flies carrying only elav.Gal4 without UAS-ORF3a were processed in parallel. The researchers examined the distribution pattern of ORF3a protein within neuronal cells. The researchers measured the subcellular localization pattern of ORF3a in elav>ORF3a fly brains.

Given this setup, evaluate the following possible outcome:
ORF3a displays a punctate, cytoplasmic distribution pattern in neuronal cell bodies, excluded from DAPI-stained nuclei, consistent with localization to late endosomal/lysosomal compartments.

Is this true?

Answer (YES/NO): YES